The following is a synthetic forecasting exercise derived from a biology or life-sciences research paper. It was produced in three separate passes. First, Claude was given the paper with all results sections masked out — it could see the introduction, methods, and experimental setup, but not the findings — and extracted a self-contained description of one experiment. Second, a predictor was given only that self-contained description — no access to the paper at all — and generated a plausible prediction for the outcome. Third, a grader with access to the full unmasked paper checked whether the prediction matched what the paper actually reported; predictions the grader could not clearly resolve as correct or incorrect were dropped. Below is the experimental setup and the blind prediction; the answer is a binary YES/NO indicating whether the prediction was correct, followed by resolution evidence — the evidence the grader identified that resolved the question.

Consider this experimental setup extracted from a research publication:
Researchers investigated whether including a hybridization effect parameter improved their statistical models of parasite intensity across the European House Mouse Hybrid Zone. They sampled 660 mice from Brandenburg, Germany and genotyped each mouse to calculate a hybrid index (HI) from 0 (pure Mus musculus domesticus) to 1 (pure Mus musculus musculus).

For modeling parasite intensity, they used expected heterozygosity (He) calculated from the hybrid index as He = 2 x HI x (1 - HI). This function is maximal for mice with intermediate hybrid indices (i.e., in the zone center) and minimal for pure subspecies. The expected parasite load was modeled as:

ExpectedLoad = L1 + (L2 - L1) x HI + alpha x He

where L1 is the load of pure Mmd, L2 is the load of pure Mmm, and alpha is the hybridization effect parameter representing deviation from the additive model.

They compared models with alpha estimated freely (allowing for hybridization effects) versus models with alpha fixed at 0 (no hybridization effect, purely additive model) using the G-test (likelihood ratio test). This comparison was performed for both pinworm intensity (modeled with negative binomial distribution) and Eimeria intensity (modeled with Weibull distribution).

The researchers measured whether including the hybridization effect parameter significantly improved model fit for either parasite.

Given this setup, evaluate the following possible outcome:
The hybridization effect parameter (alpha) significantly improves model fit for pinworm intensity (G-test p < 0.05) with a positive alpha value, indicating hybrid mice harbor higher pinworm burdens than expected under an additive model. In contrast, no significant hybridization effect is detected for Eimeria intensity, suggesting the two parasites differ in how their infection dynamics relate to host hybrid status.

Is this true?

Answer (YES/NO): NO